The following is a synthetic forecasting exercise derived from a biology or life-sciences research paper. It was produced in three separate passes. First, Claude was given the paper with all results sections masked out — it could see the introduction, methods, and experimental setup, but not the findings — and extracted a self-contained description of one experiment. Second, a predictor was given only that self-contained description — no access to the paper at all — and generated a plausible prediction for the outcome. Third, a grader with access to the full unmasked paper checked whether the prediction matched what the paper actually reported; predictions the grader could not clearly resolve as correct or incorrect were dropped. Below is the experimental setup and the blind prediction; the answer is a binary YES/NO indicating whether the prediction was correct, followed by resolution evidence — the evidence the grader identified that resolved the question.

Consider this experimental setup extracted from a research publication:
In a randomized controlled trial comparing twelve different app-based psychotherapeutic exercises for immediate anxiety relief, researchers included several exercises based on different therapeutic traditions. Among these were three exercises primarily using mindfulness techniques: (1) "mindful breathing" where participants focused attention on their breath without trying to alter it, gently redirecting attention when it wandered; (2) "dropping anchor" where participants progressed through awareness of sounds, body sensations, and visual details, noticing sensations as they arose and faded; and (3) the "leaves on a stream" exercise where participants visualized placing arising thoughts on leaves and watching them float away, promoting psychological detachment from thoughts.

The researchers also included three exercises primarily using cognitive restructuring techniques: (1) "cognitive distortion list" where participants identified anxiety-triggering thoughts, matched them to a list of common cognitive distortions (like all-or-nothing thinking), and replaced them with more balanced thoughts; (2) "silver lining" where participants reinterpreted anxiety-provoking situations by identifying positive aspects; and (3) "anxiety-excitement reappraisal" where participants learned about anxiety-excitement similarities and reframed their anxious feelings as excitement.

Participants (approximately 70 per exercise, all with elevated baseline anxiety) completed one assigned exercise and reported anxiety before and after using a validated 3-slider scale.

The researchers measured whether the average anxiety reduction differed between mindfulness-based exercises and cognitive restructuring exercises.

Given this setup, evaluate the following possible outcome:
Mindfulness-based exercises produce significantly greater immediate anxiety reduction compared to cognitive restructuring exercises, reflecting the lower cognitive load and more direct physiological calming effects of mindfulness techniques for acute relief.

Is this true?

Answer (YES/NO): YES